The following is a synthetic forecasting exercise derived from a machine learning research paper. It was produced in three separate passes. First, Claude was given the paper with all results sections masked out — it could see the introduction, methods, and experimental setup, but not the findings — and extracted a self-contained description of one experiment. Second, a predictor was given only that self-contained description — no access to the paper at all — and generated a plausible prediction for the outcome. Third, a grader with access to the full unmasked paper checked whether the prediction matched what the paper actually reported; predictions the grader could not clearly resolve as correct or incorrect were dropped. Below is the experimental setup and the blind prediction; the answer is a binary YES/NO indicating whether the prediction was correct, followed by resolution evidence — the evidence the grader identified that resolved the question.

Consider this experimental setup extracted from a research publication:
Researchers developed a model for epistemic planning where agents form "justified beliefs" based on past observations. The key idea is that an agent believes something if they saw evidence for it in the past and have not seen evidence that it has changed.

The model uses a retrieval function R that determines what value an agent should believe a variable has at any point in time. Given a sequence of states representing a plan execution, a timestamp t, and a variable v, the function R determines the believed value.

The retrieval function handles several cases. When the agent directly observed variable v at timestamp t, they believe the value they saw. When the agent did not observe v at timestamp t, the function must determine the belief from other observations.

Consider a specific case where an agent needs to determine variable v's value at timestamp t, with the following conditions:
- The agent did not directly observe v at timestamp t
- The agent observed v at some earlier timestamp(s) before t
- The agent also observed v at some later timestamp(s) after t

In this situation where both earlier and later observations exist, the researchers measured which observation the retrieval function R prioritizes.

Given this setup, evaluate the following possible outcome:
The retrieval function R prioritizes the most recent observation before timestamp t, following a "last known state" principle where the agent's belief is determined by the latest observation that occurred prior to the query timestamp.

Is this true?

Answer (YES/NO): YES